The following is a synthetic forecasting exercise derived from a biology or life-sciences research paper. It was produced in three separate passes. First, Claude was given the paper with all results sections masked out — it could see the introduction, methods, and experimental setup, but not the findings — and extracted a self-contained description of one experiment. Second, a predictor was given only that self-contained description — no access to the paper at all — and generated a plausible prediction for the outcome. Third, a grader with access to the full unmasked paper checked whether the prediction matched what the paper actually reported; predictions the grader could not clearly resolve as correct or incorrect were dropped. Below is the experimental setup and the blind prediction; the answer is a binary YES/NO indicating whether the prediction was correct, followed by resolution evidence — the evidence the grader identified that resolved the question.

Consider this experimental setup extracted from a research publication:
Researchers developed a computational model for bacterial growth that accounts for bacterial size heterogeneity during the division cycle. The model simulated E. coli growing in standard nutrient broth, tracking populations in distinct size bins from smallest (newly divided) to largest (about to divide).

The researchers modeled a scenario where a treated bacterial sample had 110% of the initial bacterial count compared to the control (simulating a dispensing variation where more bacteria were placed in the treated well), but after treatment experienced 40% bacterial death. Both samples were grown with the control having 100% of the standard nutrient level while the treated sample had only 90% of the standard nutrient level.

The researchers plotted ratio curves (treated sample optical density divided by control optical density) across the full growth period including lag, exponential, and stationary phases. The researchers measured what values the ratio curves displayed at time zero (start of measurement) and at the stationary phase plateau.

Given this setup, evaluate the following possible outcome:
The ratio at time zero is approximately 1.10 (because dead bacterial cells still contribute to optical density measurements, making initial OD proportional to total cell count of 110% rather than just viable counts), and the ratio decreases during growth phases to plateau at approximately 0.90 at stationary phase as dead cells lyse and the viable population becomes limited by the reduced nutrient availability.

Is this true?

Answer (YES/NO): YES